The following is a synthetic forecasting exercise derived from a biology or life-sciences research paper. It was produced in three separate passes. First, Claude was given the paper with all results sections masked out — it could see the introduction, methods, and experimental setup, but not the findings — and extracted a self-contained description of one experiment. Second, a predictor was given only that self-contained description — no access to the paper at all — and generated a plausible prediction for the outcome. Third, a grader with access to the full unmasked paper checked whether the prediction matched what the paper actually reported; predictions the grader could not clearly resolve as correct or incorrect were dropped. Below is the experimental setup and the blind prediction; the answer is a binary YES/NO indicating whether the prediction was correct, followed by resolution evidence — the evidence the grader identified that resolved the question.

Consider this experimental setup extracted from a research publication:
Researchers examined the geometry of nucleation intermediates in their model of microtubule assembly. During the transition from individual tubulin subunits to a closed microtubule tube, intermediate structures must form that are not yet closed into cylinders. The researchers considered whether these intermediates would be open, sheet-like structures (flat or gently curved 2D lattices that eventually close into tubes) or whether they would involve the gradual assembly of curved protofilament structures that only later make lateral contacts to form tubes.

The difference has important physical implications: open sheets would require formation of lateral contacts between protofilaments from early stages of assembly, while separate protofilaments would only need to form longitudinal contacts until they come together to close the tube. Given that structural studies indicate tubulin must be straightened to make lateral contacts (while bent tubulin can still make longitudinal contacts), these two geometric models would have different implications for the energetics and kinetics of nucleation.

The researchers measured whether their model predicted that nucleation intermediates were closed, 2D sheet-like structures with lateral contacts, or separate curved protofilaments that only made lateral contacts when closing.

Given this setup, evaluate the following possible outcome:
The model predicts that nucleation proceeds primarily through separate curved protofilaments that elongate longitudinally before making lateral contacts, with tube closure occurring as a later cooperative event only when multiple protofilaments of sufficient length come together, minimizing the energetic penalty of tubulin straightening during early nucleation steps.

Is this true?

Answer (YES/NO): NO